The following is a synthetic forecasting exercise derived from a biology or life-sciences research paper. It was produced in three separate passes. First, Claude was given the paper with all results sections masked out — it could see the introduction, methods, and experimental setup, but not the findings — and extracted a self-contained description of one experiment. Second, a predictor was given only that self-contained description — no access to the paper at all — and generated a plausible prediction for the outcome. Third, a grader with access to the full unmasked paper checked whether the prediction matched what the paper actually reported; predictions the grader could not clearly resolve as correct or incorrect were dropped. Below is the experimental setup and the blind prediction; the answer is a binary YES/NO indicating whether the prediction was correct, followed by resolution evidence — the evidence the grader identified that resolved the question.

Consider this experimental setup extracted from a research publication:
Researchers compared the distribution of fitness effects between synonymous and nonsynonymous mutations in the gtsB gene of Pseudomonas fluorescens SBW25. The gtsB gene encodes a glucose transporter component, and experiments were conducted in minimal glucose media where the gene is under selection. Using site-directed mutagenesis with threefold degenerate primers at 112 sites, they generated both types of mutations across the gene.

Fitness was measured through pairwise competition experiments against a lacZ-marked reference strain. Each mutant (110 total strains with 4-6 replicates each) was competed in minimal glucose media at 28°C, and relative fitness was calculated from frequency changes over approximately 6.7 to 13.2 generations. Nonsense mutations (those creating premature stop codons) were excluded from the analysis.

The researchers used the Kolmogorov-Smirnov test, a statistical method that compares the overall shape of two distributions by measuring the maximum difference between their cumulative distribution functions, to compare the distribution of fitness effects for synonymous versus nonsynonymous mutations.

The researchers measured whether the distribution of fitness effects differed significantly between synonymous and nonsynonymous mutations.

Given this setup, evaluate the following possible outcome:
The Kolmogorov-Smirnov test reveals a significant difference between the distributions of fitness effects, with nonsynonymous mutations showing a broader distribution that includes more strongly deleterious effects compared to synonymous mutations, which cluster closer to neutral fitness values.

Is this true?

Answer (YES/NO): NO